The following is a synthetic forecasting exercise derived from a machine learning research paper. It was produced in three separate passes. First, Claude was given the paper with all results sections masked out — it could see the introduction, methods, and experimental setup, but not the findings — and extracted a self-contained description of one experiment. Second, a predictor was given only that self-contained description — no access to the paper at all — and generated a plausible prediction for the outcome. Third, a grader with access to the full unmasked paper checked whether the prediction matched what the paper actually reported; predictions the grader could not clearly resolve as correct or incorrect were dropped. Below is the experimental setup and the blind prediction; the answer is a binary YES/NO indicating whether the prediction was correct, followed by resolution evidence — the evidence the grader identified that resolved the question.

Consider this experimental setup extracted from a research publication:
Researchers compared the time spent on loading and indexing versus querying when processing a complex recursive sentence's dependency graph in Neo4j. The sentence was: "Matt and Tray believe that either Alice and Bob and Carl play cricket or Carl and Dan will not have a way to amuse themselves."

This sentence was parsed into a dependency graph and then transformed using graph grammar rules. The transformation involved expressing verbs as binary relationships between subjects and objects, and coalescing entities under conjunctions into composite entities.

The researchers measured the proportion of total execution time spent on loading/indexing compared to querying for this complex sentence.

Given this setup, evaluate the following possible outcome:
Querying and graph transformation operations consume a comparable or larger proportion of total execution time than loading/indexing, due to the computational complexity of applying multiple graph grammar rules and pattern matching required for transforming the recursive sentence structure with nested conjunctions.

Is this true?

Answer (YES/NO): YES